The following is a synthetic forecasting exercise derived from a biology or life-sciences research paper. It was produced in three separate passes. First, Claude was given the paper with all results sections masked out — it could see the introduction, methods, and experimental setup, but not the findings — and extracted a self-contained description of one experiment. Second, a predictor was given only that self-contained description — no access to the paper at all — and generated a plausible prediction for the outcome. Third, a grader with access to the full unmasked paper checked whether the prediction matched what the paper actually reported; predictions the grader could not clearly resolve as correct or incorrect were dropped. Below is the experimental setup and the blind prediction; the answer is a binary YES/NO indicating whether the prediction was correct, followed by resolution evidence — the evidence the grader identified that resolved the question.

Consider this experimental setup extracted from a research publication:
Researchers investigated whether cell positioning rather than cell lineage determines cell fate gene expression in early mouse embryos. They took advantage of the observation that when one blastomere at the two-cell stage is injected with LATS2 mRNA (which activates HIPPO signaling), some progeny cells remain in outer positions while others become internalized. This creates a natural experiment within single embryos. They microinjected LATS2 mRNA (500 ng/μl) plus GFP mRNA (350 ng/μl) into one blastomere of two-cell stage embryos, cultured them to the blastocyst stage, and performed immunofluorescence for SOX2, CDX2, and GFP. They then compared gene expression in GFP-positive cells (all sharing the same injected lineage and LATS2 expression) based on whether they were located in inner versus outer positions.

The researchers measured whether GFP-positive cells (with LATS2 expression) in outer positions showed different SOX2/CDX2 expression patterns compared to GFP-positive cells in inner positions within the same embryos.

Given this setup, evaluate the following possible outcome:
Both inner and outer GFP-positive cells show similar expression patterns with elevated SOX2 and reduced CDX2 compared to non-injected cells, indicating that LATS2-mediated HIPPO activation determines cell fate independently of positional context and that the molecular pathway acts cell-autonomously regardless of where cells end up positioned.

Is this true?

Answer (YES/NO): NO